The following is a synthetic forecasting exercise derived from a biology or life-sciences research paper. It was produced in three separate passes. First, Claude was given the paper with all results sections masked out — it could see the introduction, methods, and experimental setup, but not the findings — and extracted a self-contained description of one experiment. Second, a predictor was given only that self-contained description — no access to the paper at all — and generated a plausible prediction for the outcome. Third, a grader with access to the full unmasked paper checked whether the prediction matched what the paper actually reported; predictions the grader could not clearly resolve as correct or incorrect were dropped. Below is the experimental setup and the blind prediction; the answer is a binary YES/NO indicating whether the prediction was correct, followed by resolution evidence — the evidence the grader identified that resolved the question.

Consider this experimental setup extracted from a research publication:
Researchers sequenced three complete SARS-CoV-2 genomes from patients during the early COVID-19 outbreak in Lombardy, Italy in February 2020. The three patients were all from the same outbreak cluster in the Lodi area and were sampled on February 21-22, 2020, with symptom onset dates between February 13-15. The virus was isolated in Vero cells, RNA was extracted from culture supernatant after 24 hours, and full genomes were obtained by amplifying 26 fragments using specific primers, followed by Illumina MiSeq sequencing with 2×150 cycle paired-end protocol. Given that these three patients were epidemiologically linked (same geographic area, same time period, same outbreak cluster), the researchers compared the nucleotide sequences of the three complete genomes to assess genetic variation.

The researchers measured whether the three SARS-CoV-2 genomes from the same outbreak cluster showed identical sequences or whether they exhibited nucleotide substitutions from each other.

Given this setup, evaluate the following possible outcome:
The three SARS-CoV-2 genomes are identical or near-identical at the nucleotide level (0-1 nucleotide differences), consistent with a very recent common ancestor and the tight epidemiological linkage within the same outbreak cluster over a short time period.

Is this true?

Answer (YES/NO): NO